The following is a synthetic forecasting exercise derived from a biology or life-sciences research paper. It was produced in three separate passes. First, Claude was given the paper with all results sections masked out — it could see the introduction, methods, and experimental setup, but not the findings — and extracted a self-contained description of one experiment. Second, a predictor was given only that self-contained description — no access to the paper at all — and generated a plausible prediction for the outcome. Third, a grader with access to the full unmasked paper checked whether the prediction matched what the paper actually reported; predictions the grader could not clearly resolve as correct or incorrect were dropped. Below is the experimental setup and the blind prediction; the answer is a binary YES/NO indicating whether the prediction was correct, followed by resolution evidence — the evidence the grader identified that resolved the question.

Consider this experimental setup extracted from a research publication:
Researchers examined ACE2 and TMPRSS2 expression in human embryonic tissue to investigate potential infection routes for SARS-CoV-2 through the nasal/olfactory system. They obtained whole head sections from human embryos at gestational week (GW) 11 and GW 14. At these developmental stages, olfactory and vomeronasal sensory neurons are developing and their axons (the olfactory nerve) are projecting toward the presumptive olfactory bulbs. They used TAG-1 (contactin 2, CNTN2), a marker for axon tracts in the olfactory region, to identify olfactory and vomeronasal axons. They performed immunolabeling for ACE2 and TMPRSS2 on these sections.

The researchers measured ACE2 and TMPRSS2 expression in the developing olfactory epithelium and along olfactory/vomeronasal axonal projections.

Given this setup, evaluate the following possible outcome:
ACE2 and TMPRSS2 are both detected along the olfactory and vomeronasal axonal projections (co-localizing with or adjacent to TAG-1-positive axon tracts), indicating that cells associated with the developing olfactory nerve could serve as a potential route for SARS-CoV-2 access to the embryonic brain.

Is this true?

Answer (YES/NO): YES